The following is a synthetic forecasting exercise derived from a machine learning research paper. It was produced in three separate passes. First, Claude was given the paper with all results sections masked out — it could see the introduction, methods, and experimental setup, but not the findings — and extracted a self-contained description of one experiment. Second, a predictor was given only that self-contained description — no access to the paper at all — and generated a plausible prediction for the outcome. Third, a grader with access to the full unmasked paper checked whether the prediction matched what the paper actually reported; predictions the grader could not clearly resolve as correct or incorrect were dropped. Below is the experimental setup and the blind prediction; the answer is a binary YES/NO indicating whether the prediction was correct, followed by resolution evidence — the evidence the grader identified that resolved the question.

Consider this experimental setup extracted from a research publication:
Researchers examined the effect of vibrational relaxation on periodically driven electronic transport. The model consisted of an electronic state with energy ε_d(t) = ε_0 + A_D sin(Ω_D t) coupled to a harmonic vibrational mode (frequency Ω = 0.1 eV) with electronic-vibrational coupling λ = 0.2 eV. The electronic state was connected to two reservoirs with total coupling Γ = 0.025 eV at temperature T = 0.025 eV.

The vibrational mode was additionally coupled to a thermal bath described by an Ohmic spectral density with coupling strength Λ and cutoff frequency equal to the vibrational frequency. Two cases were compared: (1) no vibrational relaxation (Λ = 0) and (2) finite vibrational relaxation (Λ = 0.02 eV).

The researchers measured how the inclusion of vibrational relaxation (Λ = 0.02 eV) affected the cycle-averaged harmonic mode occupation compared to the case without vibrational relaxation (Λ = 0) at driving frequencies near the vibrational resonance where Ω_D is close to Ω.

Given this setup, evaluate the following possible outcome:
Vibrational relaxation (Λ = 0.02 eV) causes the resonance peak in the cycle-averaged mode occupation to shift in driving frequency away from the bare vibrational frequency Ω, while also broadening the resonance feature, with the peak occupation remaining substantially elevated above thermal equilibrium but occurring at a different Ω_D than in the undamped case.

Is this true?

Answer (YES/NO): NO